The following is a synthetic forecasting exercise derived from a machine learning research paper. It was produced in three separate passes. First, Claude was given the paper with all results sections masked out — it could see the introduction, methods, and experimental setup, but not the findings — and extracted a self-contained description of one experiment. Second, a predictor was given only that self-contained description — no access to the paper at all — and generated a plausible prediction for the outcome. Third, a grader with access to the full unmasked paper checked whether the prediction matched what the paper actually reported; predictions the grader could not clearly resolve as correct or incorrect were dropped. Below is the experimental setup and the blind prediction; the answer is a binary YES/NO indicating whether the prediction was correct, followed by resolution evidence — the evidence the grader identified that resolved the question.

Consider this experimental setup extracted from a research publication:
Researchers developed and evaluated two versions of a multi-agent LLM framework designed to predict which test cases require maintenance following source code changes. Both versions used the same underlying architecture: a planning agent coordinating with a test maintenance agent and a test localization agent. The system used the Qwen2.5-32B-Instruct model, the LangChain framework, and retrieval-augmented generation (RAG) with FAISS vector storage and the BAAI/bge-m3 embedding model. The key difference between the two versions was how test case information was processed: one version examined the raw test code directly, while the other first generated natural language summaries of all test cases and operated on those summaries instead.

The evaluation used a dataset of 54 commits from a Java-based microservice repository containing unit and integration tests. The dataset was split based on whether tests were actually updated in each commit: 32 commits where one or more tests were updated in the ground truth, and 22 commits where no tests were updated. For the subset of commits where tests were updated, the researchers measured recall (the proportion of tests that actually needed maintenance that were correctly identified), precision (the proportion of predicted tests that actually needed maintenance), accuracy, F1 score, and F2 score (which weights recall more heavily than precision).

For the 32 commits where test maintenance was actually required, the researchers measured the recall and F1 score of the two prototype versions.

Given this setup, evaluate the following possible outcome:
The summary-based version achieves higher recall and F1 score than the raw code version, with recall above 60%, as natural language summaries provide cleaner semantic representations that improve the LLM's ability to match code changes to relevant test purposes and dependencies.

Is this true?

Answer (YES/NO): YES